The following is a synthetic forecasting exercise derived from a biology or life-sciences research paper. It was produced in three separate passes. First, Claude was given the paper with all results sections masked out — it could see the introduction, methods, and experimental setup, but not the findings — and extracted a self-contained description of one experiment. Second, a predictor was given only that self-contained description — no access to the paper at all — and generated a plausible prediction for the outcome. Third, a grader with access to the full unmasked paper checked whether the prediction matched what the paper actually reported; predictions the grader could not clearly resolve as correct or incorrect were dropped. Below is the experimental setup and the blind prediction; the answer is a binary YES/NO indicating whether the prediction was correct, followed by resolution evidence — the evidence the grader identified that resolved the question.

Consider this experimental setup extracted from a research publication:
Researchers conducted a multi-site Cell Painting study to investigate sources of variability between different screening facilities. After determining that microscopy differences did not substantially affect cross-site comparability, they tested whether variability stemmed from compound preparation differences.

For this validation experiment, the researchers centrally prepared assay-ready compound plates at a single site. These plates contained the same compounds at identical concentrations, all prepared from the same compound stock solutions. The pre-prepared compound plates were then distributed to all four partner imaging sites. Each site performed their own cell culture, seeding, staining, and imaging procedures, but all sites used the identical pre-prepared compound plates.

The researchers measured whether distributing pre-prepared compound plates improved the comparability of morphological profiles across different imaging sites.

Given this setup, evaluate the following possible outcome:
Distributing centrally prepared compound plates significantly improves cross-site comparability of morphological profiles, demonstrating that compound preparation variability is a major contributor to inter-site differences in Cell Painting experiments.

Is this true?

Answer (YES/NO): NO